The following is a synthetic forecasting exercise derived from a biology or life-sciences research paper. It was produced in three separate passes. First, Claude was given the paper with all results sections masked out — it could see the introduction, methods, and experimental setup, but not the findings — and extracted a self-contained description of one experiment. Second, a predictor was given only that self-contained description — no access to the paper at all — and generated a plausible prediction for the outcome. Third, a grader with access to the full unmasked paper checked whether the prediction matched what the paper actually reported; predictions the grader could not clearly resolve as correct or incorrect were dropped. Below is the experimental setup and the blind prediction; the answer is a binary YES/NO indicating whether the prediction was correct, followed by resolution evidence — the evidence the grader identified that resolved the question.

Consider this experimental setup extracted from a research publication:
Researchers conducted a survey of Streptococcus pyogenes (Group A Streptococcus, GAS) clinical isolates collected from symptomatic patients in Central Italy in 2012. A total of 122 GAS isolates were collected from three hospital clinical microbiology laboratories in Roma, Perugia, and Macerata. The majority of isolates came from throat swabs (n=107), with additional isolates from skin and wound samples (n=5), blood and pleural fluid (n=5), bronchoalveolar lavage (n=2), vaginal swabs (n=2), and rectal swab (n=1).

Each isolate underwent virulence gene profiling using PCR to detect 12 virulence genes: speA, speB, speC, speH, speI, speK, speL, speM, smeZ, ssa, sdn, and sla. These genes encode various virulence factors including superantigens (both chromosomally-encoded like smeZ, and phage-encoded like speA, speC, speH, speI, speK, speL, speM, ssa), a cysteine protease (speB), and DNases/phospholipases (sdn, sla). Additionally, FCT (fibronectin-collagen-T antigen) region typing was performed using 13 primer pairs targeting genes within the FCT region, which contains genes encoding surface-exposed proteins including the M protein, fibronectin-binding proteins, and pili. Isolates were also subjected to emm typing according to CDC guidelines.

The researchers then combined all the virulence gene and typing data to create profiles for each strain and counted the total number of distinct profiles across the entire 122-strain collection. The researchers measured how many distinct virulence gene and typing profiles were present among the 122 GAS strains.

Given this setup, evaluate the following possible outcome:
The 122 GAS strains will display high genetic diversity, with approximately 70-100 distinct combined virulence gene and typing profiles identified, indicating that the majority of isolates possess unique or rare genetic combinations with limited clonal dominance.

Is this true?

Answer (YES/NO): YES